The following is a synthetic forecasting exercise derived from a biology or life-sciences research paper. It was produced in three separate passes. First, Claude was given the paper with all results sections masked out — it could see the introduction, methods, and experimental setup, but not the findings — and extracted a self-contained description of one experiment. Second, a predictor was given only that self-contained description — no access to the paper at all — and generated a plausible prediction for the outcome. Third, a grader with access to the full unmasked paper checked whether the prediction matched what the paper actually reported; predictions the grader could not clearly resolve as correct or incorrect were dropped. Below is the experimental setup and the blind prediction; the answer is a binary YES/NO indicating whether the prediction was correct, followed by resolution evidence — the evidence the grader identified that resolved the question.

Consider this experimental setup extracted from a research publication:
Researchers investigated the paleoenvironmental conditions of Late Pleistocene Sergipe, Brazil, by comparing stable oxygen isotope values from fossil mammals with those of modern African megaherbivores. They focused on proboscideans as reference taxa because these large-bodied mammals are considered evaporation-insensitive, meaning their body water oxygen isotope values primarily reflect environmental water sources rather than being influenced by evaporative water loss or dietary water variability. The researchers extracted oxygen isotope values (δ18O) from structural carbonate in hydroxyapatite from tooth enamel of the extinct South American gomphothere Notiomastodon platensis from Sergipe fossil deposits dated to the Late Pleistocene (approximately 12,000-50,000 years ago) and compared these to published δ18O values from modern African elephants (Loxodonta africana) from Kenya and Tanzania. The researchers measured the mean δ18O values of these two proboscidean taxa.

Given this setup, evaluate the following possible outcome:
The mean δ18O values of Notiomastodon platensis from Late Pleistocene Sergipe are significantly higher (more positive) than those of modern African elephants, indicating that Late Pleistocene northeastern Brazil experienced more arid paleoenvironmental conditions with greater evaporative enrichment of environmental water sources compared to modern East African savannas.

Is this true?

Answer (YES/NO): YES